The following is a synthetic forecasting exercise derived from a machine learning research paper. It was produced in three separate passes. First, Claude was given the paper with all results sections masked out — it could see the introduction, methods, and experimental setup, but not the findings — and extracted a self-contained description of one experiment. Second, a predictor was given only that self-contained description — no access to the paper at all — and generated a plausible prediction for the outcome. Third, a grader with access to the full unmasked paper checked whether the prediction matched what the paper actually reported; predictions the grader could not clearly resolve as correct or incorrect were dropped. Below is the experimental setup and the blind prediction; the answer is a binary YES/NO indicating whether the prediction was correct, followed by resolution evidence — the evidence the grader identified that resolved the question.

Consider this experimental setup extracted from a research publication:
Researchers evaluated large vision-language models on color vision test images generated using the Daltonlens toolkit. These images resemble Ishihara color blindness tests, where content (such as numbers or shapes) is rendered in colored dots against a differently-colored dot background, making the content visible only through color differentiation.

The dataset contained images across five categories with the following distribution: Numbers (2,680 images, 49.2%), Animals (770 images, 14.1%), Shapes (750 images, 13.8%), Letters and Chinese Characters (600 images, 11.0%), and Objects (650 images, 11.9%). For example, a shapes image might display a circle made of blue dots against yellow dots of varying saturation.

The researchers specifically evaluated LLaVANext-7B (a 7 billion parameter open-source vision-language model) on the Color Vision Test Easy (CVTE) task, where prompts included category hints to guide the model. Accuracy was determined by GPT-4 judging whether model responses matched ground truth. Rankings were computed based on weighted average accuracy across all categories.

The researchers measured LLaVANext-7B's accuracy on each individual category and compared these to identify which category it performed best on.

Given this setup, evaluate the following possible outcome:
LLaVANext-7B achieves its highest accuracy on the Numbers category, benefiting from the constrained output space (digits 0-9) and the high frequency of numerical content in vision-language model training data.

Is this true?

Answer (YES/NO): NO